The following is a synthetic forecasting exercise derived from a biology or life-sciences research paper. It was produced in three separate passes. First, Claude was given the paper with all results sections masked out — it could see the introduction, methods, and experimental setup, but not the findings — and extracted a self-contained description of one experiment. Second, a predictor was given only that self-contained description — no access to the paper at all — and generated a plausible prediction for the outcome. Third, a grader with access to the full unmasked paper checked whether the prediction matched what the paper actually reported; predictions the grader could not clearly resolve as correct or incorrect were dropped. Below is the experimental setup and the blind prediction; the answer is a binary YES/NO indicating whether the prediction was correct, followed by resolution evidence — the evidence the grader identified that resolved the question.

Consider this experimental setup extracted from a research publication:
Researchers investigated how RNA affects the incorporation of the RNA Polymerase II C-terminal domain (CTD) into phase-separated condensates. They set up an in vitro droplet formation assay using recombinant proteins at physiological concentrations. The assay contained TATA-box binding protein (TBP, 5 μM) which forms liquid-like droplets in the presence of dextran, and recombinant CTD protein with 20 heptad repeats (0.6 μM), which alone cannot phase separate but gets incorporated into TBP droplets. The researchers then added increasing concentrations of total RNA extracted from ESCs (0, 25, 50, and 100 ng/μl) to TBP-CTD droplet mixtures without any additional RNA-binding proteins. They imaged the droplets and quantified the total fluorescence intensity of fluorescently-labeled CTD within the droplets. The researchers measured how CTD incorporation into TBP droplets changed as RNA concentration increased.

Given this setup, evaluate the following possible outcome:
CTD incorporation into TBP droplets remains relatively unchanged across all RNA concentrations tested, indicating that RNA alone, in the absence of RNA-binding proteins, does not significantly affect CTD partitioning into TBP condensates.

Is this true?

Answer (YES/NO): NO